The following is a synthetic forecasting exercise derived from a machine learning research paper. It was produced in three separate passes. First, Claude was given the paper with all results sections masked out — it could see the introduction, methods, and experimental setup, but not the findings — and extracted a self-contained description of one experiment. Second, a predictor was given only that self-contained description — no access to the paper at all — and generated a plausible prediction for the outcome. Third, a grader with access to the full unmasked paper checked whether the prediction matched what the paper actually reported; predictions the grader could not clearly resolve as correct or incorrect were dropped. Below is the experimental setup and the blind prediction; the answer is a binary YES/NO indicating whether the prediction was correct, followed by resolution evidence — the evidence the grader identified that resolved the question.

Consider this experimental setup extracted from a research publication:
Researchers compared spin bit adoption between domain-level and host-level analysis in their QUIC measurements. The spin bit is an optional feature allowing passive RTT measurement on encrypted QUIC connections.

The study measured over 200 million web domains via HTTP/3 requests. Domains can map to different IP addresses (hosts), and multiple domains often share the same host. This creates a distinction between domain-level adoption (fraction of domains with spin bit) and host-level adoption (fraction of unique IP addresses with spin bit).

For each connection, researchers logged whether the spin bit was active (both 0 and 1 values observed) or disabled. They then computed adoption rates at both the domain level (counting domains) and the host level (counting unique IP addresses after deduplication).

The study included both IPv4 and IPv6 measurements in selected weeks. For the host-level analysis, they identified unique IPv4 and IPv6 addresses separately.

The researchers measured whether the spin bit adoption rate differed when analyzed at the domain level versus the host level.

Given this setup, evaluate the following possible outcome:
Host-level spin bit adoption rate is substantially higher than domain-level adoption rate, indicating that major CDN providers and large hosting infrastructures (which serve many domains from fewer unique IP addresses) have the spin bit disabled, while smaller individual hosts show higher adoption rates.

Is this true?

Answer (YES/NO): YES